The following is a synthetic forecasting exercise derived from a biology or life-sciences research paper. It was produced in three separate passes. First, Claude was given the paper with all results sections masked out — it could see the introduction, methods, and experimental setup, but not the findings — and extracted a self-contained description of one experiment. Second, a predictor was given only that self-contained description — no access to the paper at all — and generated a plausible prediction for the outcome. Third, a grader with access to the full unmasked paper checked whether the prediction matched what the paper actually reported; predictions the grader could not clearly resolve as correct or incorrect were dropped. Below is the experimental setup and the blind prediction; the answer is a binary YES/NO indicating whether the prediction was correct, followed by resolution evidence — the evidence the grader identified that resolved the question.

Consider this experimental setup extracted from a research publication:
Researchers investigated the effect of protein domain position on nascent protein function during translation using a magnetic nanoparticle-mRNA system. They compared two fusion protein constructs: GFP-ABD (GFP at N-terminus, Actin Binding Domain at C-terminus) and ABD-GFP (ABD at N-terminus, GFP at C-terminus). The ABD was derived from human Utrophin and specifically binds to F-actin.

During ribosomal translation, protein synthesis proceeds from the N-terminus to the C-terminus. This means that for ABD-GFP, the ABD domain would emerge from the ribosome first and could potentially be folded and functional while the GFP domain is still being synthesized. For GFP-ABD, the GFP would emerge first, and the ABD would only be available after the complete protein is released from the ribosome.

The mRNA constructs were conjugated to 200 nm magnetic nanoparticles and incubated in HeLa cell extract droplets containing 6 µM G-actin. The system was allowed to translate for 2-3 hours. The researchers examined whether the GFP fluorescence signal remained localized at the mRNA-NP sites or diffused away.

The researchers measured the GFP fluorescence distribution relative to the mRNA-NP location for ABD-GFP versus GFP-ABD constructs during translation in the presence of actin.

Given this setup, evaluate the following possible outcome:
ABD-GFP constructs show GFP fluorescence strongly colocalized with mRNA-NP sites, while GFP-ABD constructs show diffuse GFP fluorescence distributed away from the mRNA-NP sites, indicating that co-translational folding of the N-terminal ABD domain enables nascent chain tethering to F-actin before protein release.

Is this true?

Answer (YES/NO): NO